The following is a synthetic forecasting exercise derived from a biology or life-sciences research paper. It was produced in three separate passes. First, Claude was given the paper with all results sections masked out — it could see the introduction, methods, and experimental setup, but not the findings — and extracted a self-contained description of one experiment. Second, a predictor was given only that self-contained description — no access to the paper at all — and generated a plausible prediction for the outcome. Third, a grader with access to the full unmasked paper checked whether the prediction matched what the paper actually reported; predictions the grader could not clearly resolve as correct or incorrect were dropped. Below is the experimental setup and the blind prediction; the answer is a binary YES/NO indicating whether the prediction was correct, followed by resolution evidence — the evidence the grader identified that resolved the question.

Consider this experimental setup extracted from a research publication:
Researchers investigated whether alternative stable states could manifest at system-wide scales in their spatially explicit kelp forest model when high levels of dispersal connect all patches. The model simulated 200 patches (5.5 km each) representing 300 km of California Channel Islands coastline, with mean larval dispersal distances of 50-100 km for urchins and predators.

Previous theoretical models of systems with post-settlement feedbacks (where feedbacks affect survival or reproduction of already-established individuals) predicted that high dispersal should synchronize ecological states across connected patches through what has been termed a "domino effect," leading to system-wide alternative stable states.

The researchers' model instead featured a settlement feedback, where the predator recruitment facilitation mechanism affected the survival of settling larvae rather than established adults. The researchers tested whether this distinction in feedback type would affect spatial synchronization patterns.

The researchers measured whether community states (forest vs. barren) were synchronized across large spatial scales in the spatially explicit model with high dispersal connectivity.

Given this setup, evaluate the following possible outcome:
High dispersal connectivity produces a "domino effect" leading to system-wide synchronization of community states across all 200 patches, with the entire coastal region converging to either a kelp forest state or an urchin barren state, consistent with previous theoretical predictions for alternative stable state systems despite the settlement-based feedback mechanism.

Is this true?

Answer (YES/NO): NO